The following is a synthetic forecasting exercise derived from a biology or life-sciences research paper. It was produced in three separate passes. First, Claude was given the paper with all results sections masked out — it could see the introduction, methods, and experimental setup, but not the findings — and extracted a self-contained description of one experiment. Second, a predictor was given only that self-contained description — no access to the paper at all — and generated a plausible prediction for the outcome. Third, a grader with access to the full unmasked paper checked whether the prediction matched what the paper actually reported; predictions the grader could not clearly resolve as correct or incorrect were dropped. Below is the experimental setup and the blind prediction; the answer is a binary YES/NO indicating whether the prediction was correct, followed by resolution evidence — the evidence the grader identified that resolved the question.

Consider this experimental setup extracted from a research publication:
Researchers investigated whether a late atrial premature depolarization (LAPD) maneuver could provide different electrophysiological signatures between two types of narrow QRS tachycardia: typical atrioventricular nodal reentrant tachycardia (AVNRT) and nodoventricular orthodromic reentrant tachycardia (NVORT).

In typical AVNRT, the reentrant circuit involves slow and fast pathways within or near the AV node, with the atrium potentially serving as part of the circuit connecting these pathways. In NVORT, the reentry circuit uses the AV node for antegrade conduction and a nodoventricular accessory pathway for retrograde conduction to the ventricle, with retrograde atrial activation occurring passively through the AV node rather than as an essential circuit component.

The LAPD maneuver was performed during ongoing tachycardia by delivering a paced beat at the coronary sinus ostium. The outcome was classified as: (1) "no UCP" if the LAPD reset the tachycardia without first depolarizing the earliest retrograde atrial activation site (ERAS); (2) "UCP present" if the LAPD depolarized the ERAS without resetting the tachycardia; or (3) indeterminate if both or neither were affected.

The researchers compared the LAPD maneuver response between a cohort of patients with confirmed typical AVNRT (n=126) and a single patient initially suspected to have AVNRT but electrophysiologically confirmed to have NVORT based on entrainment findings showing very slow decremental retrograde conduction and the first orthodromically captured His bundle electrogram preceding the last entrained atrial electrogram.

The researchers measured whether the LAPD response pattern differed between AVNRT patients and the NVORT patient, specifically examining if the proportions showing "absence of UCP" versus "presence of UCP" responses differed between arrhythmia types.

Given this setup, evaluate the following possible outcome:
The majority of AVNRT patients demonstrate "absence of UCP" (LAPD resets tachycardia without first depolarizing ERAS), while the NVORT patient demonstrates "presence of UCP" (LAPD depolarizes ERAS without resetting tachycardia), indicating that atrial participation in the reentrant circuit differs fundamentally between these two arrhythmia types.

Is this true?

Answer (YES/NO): YES